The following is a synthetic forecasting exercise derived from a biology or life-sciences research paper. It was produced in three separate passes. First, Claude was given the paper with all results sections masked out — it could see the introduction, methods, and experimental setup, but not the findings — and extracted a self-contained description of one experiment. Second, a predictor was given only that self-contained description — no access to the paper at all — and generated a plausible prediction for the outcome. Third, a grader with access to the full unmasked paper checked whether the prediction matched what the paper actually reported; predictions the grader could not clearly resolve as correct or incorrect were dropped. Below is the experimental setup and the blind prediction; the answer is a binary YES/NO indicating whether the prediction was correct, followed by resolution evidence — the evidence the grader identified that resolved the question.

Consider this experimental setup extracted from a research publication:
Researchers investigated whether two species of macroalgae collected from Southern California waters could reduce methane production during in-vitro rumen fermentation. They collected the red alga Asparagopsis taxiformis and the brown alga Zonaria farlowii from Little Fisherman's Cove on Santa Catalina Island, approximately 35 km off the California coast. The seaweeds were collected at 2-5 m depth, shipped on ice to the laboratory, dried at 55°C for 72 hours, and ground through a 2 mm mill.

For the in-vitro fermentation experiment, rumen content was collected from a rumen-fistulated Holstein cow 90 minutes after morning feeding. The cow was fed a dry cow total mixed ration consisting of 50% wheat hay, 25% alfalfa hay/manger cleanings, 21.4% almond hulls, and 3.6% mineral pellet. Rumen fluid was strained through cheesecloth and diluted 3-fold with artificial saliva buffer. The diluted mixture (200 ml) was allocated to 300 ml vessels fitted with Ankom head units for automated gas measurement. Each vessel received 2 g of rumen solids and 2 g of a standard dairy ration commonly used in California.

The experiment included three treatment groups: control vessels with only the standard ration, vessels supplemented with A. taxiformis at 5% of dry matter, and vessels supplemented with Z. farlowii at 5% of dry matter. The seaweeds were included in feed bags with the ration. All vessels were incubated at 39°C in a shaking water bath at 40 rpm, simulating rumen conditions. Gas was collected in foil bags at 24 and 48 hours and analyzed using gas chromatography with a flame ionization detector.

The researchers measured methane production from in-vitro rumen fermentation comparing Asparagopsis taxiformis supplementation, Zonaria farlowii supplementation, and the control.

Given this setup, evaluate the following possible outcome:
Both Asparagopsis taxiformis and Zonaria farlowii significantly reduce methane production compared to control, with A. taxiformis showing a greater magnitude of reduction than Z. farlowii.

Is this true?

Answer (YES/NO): YES